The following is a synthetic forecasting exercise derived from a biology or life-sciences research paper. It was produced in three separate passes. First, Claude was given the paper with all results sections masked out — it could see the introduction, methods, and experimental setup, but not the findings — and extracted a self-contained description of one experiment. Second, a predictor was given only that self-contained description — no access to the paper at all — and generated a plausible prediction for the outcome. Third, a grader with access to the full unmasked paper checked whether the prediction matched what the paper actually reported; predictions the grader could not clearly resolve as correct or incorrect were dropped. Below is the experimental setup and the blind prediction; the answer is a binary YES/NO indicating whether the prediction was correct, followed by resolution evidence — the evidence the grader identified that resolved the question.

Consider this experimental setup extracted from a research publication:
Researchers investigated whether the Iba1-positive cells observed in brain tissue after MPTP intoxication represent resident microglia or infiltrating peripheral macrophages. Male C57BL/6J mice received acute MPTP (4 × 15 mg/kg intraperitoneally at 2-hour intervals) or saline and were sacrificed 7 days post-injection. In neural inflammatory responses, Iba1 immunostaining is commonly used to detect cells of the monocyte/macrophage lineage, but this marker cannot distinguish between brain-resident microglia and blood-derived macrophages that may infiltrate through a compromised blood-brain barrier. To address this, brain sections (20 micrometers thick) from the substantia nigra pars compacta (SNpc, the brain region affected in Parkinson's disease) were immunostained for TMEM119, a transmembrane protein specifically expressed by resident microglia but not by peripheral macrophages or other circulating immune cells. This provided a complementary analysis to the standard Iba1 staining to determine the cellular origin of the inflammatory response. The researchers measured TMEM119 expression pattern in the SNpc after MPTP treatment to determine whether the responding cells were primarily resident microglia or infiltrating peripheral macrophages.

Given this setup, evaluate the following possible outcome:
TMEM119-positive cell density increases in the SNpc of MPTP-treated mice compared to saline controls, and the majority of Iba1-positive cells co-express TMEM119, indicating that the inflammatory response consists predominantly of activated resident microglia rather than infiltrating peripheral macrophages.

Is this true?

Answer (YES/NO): NO